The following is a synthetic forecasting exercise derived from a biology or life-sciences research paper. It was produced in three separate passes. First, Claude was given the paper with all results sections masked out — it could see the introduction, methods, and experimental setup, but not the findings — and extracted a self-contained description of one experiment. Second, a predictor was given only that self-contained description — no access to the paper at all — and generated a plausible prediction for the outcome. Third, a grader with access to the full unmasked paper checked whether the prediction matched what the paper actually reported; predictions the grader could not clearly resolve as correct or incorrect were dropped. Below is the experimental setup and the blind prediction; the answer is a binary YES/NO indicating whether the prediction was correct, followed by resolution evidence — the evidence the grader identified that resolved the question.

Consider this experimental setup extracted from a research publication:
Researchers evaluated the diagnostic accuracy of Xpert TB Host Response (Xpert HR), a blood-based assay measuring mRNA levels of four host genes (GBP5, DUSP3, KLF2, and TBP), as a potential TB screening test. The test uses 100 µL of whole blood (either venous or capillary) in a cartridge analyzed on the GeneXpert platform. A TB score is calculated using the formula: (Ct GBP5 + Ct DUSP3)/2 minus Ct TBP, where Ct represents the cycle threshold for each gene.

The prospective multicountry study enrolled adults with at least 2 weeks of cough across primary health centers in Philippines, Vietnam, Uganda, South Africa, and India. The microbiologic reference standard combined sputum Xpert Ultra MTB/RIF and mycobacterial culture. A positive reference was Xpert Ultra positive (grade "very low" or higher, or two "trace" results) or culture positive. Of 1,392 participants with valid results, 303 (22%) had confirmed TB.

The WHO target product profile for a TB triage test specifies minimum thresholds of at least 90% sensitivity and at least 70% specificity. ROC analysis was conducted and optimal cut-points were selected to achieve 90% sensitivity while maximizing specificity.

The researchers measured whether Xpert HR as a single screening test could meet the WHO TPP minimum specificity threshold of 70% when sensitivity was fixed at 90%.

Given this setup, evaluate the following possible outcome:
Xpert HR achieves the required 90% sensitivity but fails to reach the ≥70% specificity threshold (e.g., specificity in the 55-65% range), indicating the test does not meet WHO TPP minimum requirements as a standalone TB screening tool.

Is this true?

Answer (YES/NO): YES